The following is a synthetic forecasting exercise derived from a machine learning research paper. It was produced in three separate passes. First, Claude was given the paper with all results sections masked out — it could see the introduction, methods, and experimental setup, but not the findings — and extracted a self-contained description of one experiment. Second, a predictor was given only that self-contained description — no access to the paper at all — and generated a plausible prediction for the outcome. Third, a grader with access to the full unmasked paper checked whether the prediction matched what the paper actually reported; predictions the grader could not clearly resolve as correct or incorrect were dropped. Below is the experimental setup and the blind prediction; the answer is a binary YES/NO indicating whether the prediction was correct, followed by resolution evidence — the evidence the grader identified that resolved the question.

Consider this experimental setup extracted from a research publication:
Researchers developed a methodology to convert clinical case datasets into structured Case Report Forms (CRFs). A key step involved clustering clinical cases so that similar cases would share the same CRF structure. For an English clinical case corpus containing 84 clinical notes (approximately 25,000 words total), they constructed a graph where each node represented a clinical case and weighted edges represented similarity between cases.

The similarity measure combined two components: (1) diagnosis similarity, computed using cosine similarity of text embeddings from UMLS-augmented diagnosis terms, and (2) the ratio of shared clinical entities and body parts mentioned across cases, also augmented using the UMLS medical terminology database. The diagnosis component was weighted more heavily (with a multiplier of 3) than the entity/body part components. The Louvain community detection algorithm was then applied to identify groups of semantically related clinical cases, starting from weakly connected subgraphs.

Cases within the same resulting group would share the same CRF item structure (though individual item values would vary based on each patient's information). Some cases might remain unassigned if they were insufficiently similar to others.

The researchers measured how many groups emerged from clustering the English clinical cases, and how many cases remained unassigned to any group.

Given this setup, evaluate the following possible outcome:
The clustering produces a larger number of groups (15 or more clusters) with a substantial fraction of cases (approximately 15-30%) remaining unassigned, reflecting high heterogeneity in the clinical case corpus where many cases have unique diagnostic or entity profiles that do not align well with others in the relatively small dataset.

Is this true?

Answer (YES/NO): NO